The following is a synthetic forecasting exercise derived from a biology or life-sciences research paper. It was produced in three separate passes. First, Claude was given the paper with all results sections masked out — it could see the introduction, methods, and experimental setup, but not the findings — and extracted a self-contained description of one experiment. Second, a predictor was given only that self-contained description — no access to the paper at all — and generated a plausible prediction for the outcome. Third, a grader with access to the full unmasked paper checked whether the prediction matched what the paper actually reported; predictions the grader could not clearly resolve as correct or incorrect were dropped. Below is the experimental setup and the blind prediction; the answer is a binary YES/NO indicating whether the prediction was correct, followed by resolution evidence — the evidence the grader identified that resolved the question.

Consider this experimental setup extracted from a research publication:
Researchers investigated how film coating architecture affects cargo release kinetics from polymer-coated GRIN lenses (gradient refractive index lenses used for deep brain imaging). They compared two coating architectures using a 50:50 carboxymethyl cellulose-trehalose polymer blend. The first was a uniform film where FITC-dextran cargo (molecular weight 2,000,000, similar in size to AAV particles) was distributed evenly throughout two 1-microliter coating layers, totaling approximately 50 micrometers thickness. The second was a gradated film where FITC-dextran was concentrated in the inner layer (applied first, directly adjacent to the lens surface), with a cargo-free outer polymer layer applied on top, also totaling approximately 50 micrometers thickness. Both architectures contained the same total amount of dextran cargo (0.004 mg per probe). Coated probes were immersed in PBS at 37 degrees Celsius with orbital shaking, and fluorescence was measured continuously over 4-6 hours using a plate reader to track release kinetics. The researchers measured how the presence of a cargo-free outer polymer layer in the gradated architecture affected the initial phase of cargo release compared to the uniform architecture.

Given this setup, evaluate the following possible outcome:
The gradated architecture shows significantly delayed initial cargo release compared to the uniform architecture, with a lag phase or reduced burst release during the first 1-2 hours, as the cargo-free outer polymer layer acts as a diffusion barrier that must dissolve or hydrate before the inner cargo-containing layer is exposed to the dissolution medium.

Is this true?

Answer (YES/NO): YES